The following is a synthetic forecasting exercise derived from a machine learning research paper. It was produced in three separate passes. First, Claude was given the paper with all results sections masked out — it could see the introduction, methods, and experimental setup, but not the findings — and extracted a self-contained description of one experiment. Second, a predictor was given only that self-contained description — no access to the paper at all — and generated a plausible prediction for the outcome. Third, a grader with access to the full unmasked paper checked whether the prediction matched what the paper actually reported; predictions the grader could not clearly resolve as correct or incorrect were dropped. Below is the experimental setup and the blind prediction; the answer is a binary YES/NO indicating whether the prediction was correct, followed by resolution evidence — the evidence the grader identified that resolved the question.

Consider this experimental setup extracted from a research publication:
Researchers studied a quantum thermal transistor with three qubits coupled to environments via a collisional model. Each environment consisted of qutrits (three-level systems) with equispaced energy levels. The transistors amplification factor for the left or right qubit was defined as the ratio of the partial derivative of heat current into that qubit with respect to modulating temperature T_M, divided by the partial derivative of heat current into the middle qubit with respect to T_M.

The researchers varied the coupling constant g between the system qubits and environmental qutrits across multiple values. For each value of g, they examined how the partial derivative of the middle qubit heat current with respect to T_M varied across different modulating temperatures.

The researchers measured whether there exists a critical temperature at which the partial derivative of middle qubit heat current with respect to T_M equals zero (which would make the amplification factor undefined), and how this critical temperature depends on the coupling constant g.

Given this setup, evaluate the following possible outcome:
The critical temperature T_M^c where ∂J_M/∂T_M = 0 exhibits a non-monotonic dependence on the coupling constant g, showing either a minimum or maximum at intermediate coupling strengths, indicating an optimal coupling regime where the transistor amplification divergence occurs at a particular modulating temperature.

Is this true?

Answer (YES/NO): NO